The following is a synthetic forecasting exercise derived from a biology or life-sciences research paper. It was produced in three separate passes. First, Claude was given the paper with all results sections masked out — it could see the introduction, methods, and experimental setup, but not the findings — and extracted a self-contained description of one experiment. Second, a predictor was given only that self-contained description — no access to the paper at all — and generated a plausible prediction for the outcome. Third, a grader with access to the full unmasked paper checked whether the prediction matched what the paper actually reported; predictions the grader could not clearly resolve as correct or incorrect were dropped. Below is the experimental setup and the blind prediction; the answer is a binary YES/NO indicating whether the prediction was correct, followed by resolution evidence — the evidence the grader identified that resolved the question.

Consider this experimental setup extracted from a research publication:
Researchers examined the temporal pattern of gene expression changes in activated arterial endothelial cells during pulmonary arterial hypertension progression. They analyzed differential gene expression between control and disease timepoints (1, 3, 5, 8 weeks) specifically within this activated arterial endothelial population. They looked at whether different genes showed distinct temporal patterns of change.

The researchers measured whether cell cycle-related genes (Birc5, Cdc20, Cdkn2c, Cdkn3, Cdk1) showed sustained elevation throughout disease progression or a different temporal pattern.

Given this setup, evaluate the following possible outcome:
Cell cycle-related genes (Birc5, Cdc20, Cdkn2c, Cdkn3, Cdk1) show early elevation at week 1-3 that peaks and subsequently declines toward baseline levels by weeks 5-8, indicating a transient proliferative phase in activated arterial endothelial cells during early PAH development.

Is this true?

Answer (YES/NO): YES